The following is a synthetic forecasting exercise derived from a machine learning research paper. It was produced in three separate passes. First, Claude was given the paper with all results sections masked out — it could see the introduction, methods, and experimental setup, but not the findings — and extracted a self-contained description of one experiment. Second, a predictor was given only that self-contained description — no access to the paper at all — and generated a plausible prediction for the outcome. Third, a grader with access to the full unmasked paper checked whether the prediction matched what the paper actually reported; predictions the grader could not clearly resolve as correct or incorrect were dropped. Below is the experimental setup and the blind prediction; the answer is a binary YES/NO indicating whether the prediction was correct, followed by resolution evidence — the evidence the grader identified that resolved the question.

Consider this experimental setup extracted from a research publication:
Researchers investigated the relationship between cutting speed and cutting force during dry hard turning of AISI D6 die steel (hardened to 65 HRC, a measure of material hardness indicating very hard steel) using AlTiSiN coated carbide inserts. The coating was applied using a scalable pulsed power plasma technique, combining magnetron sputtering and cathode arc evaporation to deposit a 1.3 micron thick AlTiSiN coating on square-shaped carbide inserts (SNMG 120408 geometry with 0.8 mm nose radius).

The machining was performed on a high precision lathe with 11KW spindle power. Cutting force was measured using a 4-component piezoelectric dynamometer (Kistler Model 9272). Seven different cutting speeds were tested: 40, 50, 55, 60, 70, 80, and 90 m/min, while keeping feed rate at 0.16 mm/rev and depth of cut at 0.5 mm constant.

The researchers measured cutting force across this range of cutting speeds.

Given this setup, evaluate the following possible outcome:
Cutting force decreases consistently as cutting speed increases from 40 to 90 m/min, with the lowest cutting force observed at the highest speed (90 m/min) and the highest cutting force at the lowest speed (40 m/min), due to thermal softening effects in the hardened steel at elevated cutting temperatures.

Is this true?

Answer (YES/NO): NO